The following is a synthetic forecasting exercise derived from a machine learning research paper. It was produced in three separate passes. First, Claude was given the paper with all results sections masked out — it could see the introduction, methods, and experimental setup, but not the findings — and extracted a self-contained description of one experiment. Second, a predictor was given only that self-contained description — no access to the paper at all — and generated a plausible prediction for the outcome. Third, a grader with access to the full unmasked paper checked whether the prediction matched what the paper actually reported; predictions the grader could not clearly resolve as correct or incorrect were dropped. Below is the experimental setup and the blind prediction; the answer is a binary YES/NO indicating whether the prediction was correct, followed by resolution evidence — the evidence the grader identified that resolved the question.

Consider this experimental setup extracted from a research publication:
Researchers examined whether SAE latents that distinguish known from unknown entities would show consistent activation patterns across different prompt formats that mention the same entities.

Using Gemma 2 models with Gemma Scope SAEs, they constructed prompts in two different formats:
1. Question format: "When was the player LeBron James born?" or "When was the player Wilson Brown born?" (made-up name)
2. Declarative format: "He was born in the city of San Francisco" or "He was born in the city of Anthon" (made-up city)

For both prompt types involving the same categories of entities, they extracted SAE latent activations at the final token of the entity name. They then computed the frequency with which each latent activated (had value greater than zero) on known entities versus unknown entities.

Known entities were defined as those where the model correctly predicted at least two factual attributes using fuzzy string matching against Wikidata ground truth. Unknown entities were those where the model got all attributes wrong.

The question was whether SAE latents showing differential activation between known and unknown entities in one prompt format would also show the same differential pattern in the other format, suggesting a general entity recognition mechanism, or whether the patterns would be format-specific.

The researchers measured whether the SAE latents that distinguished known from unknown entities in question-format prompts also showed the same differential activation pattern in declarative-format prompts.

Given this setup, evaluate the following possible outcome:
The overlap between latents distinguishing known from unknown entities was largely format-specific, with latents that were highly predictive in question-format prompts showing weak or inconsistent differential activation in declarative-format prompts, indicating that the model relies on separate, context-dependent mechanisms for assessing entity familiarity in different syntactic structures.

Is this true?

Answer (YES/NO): NO